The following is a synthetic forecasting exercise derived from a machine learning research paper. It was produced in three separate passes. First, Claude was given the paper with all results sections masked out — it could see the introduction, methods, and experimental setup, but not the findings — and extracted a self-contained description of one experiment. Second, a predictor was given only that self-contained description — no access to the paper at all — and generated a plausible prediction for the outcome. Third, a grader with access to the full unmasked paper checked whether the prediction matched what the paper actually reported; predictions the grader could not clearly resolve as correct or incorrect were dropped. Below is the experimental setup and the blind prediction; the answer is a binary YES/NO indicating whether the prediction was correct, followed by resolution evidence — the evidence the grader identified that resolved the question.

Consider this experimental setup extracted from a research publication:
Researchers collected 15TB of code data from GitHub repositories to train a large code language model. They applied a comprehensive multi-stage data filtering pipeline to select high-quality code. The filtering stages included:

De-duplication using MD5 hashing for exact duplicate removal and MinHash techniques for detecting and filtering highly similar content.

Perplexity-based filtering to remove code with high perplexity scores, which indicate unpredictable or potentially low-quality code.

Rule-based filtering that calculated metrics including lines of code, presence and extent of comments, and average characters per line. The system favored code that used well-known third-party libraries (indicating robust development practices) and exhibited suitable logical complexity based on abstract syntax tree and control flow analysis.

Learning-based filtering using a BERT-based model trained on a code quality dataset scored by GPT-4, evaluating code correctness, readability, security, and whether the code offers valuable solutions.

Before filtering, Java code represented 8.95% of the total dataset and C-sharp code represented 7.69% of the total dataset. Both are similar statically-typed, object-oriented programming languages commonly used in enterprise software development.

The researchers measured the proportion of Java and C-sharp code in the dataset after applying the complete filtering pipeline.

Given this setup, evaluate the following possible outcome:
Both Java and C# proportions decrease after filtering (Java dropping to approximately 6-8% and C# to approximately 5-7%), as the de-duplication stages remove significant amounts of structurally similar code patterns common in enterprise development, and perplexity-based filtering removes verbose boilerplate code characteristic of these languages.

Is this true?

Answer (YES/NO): NO